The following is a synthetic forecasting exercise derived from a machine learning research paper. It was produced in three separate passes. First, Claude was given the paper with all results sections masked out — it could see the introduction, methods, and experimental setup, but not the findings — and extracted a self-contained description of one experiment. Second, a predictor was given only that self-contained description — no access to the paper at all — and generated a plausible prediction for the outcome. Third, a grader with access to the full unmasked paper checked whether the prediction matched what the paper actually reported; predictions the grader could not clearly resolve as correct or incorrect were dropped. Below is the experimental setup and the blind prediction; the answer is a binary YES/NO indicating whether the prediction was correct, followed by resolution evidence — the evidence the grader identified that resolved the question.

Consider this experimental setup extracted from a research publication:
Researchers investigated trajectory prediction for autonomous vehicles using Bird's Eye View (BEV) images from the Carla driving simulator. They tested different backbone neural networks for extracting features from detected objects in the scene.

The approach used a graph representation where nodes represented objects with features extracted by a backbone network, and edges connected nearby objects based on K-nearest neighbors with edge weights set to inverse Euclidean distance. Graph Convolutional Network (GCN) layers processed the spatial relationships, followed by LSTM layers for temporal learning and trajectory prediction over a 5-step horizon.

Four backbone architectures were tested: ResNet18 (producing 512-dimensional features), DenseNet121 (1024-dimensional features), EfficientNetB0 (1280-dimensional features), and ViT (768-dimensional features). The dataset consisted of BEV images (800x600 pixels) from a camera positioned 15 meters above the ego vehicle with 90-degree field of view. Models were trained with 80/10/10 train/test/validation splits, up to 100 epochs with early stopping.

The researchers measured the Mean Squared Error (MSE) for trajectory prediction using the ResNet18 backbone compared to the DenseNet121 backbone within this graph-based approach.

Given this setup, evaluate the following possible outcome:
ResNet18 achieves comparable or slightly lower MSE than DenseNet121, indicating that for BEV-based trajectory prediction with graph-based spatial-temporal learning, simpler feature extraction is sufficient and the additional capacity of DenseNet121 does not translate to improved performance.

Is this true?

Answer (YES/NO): NO